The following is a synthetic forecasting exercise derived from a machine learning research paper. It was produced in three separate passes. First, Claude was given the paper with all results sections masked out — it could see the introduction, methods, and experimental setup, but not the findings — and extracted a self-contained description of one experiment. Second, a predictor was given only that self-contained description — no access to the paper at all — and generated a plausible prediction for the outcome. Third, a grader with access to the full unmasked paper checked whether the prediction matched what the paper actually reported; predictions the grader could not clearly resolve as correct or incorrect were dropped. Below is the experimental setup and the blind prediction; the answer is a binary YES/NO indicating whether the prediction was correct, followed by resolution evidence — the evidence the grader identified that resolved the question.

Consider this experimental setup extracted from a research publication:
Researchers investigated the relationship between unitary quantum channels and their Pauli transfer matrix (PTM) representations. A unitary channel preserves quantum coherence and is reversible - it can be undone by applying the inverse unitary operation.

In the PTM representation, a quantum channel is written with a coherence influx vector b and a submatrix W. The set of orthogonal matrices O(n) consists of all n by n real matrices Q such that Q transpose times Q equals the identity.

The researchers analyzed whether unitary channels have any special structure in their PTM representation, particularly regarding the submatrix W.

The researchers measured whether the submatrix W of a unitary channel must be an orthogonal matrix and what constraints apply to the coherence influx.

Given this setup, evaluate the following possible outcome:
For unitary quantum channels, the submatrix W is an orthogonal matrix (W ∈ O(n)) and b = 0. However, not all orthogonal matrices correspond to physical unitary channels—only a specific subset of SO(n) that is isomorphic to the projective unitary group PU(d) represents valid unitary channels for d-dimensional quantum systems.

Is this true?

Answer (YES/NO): NO